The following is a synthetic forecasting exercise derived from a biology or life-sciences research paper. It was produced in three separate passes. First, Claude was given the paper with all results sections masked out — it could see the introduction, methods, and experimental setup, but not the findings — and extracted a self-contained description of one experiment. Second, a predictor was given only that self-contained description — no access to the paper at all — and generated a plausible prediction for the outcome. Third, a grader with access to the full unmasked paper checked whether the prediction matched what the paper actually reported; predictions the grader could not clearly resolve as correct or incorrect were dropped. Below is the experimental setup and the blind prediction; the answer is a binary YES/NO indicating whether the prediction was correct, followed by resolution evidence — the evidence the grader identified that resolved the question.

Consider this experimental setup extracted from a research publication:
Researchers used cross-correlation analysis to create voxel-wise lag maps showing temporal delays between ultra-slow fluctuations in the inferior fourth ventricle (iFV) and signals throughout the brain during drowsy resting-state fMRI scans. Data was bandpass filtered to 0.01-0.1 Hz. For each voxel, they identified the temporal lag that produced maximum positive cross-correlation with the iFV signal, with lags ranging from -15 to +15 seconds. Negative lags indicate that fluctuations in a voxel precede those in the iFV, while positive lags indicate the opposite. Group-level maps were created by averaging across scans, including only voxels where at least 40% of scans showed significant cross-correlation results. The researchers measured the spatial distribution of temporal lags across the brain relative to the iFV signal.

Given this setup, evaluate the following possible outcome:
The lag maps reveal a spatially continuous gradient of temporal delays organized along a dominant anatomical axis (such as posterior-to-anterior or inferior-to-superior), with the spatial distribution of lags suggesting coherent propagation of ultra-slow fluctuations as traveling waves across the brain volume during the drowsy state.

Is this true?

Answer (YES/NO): NO